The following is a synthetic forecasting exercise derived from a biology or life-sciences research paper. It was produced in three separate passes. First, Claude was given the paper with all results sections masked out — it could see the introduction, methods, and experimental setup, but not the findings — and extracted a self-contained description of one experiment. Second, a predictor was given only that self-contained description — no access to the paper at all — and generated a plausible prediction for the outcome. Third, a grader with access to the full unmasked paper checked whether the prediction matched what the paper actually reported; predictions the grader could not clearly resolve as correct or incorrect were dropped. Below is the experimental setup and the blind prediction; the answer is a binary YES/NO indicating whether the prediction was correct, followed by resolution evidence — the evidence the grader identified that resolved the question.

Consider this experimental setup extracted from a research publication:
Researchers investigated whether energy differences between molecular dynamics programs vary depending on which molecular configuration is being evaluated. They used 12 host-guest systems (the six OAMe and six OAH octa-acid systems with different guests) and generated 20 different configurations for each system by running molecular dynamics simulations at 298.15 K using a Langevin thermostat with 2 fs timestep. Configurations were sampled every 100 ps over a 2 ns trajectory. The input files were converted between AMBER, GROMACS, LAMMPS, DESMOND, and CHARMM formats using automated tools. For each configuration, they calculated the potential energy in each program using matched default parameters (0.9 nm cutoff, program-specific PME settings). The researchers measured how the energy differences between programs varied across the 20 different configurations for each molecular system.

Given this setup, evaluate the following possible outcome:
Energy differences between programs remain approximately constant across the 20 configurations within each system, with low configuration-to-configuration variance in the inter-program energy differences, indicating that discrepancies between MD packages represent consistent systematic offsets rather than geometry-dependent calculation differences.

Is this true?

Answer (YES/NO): NO